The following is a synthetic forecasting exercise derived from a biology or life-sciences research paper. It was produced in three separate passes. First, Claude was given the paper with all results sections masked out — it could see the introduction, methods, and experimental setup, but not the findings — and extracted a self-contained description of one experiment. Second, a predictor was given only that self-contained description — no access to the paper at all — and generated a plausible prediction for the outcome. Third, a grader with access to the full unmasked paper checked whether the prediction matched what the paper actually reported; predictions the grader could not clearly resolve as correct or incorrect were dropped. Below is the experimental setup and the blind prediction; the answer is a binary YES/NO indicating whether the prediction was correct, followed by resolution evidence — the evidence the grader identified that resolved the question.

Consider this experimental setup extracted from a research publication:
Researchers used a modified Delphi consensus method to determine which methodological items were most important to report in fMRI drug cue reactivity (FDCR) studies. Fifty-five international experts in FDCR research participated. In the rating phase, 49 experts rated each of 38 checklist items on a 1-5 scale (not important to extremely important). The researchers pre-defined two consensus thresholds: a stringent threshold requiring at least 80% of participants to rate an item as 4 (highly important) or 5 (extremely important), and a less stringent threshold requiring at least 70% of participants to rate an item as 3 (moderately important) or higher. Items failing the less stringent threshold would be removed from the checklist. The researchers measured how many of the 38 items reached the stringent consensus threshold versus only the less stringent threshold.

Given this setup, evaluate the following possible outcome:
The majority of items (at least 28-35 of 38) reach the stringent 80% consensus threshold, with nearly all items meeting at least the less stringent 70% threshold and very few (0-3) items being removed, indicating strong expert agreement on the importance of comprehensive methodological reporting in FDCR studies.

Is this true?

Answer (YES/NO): NO